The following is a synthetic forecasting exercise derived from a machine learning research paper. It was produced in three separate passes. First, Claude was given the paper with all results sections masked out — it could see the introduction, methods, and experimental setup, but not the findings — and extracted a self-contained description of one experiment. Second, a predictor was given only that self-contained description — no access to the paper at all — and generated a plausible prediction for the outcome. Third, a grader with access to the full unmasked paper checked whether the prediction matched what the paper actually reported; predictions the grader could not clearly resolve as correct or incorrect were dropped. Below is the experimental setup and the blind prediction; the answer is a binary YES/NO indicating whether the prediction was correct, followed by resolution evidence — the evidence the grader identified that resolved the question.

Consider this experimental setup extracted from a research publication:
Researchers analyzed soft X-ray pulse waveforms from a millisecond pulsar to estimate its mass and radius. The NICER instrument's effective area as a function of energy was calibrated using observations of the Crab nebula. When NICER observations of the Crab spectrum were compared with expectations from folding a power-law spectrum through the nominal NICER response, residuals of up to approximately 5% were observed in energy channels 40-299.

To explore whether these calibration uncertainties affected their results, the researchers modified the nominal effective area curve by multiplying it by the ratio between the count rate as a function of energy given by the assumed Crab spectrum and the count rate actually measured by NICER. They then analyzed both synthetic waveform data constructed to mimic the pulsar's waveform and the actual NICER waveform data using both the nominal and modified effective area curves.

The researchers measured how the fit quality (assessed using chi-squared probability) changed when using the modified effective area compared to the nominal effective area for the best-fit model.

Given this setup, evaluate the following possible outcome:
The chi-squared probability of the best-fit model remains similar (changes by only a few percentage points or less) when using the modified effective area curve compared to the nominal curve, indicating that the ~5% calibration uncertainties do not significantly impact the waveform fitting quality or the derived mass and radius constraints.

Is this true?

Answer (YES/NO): YES